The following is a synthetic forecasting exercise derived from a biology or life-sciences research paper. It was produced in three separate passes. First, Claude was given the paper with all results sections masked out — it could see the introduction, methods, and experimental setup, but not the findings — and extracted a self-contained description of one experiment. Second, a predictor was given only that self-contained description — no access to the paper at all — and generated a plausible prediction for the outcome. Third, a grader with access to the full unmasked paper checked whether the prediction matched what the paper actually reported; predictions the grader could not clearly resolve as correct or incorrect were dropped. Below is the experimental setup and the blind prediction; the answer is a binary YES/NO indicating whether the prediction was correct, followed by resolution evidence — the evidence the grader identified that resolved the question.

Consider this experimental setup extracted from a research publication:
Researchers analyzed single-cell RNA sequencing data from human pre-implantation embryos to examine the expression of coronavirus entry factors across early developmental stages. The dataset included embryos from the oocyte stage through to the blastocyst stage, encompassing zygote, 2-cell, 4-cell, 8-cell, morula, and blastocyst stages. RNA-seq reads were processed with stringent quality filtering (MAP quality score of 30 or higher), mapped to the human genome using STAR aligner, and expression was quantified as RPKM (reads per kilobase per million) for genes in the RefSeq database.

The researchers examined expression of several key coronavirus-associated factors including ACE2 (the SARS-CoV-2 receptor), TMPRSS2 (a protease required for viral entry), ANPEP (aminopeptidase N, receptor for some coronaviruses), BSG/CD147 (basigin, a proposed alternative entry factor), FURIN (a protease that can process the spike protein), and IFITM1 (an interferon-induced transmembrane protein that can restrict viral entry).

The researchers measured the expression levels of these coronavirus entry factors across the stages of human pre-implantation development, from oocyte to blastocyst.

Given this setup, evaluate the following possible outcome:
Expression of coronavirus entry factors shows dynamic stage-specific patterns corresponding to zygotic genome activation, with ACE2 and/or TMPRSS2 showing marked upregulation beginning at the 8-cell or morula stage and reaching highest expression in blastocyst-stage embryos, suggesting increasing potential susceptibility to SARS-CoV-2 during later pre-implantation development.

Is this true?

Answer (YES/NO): NO